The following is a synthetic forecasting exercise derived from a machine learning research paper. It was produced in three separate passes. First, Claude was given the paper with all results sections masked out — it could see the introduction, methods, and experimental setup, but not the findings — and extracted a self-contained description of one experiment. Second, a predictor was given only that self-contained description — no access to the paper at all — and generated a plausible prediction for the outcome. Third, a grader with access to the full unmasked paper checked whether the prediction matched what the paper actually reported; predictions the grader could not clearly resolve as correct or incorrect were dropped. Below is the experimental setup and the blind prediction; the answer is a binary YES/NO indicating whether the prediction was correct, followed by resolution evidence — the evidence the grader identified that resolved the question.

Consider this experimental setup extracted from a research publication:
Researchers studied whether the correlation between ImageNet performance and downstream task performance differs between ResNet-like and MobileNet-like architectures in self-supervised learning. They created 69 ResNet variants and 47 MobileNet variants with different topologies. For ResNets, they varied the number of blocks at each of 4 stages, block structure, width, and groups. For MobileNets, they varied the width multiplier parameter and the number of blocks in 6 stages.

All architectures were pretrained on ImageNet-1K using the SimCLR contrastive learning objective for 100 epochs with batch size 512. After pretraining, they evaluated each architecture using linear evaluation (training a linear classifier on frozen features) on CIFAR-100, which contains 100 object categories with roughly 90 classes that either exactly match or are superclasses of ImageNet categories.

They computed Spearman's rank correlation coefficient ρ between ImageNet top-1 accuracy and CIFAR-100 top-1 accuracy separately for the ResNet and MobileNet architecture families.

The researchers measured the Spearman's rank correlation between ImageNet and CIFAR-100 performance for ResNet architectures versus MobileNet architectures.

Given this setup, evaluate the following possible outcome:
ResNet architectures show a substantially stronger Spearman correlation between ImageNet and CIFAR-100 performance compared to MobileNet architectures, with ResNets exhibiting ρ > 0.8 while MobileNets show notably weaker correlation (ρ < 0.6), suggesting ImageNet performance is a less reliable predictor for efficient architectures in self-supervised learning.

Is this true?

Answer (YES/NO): NO